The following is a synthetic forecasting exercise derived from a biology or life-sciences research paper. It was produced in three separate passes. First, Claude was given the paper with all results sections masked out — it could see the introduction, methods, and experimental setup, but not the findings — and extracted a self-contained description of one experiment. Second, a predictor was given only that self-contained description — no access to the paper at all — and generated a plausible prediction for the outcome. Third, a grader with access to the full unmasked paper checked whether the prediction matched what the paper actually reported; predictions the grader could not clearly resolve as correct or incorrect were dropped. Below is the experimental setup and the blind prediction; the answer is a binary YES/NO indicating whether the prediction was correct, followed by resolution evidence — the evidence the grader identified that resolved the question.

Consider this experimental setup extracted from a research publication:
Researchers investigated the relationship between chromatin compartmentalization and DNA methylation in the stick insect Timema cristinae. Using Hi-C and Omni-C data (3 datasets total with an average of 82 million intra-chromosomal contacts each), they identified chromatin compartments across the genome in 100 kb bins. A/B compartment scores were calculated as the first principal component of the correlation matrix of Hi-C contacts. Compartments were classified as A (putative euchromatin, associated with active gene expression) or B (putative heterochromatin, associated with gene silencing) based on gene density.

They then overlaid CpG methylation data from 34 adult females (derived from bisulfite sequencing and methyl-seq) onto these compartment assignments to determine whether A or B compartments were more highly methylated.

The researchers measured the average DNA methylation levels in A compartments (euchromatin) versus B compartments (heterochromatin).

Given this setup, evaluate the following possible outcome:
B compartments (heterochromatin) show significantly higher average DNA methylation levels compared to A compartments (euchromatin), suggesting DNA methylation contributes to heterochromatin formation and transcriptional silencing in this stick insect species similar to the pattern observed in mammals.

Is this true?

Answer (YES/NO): NO